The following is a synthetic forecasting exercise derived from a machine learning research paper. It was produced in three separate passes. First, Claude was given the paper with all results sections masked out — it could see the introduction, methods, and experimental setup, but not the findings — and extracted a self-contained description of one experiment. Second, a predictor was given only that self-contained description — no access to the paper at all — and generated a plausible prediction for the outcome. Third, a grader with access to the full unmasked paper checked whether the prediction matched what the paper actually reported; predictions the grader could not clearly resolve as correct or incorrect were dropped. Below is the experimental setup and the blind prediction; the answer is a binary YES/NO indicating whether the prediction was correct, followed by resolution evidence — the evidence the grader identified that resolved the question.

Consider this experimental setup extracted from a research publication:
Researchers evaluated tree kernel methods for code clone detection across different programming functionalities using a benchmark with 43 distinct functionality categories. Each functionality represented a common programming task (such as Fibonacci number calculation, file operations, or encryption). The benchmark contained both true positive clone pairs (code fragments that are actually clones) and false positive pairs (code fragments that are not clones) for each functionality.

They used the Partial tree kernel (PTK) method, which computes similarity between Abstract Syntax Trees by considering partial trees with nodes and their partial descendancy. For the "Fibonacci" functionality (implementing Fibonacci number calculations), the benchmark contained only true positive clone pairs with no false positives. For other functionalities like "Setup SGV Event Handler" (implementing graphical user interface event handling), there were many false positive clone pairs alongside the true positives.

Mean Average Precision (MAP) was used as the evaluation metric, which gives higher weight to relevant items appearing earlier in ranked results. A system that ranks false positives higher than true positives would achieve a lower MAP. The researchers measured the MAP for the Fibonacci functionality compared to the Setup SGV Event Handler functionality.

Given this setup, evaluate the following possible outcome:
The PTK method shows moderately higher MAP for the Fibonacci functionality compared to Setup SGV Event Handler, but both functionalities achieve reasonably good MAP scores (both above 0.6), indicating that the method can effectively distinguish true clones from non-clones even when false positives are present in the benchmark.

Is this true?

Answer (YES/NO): NO